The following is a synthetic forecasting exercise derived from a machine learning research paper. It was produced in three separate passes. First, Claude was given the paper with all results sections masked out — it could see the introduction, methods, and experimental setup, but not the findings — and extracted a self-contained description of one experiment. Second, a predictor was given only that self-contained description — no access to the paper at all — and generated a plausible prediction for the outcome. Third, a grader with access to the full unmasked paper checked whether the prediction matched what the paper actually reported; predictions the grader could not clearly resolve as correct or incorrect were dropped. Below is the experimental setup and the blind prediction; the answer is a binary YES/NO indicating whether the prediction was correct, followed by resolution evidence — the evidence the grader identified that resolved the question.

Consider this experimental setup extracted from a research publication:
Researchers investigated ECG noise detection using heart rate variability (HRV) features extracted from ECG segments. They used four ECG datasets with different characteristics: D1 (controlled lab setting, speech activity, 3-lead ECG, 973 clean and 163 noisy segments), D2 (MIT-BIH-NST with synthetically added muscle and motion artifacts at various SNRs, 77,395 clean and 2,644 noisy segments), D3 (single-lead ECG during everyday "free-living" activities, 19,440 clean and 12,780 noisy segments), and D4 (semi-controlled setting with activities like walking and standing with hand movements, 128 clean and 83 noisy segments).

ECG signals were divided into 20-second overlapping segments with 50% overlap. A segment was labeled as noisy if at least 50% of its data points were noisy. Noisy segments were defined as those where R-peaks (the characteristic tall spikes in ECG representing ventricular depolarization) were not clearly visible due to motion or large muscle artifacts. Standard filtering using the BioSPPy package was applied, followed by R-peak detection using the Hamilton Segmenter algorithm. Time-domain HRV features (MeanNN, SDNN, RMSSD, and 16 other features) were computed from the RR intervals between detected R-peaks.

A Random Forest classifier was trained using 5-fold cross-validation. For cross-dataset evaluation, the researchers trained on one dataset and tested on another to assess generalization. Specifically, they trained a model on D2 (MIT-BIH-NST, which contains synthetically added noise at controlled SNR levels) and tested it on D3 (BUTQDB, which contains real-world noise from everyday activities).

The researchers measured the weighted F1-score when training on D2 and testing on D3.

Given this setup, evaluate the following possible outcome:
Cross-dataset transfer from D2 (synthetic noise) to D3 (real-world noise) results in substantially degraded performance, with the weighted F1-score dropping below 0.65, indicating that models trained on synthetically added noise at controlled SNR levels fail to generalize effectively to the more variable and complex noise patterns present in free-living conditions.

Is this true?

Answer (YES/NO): NO